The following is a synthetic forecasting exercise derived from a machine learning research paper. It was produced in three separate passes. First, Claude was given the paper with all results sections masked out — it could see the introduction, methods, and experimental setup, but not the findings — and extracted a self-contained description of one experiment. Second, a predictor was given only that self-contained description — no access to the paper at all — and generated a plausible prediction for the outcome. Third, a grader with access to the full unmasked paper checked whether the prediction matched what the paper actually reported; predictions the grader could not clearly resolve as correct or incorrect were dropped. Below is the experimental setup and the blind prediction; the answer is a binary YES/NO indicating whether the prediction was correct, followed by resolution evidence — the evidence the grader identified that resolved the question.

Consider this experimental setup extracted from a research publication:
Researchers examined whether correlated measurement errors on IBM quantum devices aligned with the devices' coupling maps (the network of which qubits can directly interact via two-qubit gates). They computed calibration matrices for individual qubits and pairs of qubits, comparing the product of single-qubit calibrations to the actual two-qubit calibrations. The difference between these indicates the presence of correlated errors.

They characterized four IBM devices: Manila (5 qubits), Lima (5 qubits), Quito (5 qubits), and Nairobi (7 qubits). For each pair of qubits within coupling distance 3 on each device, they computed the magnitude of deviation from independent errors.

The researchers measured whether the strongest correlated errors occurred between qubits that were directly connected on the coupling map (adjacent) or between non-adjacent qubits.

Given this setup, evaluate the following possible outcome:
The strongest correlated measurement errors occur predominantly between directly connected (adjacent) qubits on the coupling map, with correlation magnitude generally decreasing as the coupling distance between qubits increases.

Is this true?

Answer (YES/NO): NO